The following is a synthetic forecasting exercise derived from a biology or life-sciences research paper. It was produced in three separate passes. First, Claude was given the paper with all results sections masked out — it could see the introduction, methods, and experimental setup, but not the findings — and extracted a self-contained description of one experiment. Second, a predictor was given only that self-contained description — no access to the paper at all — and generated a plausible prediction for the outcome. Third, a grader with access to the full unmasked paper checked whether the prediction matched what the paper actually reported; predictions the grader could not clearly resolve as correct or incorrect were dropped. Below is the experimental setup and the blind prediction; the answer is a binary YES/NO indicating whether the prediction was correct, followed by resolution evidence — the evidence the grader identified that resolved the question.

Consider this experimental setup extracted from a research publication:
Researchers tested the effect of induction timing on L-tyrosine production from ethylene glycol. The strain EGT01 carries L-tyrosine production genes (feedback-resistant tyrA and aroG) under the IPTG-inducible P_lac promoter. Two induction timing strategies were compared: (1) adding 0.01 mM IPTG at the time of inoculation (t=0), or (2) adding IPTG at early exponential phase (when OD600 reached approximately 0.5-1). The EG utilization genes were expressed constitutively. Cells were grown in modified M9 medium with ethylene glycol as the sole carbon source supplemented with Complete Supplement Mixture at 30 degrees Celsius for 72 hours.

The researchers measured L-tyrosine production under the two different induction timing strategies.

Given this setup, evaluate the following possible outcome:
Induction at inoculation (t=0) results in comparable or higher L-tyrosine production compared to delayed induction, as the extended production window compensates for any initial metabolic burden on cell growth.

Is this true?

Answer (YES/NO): YES